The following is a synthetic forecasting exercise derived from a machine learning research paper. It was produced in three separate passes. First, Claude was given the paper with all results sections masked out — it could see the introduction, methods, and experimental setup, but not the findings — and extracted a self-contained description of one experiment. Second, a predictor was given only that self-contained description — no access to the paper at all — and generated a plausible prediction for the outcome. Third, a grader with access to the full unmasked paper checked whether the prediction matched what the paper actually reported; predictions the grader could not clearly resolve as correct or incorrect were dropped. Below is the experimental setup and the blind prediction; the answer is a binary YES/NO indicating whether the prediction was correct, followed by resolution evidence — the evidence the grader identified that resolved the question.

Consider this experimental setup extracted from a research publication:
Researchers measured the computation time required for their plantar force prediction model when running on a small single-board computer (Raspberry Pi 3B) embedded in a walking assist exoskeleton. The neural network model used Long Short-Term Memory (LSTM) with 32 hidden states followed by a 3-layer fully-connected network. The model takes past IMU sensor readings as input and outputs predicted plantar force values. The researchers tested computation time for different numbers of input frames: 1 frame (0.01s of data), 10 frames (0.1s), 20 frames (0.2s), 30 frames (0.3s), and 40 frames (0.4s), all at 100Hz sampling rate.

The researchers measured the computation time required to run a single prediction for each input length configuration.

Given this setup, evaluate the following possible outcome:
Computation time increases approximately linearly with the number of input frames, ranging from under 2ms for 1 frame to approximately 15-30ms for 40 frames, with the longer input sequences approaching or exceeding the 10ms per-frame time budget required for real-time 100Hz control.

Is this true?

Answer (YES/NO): NO